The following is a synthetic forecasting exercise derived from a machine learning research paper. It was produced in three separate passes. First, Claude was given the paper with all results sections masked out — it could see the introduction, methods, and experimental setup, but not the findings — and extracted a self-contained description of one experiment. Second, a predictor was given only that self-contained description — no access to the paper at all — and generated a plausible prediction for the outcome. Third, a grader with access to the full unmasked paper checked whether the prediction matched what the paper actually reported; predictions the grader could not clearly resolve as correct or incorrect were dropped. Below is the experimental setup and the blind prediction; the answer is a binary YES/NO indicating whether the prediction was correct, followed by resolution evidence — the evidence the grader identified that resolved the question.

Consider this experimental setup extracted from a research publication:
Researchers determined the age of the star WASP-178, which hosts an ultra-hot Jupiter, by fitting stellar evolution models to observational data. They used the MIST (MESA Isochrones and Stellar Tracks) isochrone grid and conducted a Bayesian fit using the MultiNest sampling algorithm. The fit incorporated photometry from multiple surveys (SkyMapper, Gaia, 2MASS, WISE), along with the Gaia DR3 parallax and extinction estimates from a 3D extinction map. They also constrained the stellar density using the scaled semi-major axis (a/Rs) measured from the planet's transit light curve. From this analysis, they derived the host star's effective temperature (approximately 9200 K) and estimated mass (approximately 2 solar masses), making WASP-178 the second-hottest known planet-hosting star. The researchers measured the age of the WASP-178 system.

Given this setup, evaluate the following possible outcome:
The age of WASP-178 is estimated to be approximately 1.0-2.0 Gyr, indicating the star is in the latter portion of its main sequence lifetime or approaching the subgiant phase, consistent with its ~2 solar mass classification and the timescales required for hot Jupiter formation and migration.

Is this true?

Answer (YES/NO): NO